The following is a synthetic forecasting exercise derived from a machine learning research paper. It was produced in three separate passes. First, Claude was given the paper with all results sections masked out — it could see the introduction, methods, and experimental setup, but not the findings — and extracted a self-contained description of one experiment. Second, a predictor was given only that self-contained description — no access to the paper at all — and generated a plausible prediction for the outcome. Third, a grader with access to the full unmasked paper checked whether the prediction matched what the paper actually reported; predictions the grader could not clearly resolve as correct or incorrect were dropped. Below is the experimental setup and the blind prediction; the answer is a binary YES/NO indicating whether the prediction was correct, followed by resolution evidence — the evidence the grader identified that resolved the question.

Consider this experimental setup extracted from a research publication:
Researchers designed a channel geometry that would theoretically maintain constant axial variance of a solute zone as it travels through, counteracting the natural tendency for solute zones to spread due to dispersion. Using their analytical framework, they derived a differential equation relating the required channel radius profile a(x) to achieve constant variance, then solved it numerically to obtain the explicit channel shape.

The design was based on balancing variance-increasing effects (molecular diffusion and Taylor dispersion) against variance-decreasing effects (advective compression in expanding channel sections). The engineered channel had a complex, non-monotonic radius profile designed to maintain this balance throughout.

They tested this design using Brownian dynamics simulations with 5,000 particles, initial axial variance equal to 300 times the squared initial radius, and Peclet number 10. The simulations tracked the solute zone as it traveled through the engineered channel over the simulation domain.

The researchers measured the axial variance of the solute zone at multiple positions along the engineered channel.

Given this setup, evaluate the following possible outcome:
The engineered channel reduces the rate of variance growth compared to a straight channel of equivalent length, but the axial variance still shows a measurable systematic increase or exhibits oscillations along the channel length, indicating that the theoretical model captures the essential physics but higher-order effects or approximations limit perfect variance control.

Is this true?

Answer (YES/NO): NO